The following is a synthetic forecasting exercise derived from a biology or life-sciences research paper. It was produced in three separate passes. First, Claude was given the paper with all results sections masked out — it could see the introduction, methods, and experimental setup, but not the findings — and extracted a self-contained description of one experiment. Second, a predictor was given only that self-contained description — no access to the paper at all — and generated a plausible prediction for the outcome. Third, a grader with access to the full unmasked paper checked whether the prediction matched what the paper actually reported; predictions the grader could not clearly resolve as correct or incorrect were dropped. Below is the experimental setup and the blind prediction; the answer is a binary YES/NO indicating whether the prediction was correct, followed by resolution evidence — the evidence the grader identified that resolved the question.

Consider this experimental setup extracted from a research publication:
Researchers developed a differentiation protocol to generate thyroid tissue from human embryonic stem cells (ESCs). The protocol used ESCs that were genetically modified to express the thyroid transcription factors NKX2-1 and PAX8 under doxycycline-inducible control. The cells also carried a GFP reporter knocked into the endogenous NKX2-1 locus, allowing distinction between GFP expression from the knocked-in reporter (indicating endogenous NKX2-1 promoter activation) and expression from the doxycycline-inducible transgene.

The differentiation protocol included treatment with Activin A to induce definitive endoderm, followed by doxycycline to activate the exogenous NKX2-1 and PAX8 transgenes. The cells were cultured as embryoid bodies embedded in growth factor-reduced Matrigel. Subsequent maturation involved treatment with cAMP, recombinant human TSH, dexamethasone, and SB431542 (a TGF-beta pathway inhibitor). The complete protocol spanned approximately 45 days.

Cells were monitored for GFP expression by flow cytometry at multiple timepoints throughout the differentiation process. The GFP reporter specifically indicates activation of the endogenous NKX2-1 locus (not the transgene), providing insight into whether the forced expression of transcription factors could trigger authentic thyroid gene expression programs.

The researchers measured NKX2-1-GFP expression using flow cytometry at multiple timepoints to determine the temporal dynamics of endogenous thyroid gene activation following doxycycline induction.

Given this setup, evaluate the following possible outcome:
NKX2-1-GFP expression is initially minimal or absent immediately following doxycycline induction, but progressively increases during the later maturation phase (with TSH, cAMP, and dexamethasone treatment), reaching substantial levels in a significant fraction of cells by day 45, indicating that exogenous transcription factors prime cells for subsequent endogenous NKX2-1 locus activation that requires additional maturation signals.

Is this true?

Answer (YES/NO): NO